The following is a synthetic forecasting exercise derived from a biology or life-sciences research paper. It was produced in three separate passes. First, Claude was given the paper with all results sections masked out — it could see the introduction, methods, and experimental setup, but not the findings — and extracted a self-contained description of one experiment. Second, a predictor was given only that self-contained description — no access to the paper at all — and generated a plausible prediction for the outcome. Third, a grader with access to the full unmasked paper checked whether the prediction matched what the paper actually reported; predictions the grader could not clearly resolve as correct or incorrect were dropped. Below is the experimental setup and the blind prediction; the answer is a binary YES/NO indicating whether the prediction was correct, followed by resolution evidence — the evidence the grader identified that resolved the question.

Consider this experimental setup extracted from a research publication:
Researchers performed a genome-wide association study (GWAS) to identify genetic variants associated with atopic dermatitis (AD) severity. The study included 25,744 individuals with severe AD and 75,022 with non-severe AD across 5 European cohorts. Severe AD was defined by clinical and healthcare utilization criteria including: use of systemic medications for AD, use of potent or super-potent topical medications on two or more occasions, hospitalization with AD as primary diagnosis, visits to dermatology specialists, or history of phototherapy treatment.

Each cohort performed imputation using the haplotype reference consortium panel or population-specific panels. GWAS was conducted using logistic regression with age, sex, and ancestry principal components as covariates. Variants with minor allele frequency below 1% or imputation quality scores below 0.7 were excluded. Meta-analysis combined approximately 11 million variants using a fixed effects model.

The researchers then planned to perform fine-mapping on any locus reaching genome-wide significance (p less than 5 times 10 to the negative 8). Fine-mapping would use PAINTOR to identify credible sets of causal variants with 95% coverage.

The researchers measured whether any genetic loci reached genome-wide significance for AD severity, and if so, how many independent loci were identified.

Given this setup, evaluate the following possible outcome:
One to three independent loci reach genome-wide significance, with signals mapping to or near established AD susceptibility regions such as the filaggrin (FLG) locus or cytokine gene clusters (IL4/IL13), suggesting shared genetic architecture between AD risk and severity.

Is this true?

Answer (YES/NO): YES